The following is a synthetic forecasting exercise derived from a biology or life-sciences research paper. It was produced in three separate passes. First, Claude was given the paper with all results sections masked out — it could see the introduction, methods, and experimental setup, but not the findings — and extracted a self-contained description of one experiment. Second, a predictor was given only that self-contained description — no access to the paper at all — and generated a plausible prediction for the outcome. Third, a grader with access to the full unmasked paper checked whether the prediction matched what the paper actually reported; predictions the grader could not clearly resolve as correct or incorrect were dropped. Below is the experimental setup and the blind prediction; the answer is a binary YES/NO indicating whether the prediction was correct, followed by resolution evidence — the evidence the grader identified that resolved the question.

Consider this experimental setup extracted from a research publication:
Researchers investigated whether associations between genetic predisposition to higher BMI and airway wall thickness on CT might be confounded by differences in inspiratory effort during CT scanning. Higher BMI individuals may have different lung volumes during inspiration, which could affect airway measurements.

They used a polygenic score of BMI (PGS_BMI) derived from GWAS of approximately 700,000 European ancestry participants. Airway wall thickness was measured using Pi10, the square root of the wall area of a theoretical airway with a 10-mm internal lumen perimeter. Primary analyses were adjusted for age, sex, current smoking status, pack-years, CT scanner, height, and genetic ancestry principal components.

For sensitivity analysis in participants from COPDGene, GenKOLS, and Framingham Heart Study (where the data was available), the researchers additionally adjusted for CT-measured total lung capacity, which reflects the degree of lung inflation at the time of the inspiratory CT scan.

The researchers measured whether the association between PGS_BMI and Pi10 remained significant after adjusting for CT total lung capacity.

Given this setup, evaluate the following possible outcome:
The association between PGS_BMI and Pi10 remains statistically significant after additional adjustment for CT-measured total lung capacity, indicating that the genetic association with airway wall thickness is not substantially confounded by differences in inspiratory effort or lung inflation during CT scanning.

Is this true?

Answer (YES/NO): YES